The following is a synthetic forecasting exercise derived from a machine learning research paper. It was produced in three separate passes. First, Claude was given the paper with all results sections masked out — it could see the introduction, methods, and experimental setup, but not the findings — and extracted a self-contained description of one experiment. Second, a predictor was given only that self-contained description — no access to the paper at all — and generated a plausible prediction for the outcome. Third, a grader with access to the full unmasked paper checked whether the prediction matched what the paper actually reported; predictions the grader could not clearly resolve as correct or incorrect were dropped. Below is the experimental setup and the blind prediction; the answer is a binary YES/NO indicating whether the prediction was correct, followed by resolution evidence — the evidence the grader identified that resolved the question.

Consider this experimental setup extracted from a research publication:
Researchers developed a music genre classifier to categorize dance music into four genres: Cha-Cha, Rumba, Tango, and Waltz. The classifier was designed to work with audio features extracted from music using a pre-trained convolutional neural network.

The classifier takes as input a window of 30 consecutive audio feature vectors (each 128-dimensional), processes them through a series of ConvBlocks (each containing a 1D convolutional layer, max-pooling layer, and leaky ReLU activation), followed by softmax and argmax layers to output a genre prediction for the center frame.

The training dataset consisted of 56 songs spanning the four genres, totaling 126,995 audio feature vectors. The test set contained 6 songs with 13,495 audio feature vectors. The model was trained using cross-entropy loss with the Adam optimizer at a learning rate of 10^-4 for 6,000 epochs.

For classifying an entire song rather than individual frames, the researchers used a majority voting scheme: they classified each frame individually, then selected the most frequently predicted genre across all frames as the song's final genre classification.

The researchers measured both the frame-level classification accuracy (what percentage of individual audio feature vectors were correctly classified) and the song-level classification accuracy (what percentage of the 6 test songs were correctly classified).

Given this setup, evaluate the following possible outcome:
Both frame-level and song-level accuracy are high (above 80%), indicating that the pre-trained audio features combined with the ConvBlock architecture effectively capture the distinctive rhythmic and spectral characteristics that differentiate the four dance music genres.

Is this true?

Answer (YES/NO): NO